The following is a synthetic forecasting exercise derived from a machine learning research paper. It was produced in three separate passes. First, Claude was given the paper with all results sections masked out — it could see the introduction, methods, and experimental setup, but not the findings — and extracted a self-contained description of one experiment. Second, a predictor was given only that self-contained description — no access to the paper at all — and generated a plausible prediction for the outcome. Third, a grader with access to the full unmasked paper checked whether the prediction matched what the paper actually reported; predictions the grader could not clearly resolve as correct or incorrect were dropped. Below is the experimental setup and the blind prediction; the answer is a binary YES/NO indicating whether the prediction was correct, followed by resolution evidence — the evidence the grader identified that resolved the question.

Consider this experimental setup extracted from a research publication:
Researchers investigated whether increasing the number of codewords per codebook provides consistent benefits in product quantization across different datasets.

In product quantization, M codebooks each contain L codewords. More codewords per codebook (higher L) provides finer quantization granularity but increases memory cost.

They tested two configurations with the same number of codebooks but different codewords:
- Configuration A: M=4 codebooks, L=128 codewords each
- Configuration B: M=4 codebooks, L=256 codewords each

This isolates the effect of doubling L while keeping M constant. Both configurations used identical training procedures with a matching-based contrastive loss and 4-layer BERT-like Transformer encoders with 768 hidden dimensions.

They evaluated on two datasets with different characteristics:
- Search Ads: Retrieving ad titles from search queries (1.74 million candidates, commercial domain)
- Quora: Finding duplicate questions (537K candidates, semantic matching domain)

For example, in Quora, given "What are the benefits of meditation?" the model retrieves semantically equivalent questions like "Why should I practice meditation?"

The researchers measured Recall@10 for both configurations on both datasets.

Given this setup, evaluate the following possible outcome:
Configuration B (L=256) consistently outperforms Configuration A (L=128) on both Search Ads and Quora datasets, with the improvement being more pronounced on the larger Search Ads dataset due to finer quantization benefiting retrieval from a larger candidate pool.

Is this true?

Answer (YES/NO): YES